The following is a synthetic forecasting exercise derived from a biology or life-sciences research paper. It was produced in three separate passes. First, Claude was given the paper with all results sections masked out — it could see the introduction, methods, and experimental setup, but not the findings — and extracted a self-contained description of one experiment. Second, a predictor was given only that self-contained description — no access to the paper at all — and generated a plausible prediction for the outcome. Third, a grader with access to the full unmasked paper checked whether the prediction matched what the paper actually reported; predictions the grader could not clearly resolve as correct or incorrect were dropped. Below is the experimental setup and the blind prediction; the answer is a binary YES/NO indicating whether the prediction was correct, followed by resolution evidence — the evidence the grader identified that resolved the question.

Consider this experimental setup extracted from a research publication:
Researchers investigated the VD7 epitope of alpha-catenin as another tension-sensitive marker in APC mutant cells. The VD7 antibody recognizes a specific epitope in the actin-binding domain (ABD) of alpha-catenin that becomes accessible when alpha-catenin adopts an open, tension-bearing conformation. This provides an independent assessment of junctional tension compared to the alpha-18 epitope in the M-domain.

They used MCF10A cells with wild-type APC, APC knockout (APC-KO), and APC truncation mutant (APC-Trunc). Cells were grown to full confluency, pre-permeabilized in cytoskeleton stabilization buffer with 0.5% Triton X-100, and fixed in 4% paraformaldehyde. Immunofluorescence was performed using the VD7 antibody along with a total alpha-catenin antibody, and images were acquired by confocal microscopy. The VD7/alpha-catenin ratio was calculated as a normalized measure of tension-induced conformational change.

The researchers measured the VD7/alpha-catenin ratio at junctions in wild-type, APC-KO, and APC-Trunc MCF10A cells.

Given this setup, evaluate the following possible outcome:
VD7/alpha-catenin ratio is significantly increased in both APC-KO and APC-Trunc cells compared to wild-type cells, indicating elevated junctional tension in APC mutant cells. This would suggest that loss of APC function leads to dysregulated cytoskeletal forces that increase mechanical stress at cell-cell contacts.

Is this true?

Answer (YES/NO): NO